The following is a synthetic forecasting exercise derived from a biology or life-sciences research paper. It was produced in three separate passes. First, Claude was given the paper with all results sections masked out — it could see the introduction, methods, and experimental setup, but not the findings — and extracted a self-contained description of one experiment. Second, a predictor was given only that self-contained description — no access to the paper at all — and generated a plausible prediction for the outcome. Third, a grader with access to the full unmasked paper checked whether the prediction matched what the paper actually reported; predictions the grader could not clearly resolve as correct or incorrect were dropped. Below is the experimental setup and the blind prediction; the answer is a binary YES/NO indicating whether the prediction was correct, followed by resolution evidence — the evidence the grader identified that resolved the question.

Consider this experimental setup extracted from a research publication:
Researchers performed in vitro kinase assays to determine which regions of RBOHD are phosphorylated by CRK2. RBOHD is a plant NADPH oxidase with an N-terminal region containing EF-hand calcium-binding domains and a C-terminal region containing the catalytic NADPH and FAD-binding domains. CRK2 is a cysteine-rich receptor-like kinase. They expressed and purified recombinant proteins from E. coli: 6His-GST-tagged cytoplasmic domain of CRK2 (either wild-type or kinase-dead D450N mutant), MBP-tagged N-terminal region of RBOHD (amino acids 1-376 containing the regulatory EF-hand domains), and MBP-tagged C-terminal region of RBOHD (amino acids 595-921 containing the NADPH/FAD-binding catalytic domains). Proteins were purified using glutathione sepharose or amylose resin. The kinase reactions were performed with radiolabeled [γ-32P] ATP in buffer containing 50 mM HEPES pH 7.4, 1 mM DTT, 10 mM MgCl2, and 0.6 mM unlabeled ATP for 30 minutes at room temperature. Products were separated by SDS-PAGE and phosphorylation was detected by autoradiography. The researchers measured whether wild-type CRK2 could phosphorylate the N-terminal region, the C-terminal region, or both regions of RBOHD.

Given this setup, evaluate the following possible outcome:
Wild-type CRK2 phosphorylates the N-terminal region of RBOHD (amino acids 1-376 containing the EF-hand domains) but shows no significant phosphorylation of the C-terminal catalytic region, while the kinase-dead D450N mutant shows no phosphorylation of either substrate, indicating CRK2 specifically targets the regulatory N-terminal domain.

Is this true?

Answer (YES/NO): NO